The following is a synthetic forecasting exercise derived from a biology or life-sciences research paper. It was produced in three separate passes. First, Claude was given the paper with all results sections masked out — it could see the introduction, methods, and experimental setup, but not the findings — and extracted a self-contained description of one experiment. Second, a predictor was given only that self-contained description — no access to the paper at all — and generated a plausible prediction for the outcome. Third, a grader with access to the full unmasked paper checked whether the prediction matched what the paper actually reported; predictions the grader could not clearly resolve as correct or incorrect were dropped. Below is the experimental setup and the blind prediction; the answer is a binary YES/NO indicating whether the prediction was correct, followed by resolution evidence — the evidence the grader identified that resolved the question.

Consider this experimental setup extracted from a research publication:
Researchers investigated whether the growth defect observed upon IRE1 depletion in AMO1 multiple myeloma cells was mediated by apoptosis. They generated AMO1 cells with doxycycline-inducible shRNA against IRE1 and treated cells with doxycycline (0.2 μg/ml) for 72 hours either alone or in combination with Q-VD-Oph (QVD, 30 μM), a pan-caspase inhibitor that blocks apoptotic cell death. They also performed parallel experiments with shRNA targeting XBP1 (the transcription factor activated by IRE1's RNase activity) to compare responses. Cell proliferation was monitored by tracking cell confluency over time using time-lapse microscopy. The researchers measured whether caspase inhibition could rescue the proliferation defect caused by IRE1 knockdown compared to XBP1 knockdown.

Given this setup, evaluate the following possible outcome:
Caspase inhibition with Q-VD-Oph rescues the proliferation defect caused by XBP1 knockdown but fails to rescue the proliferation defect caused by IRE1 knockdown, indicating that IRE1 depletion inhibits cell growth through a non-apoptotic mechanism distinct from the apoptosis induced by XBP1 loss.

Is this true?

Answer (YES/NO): NO